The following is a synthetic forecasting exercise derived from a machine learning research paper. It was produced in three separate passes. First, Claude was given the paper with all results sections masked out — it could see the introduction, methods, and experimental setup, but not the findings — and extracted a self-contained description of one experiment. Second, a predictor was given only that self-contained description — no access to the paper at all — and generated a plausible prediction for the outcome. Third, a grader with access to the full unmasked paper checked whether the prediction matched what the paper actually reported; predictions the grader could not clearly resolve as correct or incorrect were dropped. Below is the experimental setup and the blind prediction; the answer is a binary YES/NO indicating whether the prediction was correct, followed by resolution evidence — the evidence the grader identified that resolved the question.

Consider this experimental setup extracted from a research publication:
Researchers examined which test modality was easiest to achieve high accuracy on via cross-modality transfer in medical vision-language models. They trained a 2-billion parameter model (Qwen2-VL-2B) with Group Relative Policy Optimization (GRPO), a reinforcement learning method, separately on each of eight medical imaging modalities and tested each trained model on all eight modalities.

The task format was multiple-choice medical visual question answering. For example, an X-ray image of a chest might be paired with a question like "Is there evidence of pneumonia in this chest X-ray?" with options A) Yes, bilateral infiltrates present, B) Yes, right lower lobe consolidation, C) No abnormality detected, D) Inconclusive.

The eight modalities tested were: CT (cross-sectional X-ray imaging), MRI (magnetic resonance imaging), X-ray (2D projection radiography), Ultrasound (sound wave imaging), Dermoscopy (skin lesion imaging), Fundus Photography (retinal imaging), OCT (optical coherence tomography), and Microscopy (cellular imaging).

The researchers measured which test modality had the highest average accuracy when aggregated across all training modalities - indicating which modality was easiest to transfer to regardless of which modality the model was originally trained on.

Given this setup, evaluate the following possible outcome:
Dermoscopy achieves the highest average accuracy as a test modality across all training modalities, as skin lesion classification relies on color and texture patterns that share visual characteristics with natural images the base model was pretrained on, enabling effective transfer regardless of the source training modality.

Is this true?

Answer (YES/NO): NO